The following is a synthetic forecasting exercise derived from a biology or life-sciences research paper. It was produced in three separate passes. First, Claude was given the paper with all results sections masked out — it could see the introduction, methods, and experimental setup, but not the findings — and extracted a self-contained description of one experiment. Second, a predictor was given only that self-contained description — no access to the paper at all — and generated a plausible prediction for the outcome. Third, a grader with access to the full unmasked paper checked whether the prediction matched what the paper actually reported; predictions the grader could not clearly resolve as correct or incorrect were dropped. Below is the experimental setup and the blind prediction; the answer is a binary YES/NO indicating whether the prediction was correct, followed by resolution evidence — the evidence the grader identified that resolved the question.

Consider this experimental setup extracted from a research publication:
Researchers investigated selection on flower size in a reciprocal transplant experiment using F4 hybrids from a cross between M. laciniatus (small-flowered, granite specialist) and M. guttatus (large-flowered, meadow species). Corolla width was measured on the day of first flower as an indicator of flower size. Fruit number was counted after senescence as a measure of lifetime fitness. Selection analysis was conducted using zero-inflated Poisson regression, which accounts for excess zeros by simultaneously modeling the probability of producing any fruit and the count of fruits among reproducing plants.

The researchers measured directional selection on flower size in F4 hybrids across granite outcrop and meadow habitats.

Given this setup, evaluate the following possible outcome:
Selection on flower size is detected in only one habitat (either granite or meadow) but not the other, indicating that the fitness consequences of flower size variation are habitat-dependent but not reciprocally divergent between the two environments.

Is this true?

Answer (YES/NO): NO